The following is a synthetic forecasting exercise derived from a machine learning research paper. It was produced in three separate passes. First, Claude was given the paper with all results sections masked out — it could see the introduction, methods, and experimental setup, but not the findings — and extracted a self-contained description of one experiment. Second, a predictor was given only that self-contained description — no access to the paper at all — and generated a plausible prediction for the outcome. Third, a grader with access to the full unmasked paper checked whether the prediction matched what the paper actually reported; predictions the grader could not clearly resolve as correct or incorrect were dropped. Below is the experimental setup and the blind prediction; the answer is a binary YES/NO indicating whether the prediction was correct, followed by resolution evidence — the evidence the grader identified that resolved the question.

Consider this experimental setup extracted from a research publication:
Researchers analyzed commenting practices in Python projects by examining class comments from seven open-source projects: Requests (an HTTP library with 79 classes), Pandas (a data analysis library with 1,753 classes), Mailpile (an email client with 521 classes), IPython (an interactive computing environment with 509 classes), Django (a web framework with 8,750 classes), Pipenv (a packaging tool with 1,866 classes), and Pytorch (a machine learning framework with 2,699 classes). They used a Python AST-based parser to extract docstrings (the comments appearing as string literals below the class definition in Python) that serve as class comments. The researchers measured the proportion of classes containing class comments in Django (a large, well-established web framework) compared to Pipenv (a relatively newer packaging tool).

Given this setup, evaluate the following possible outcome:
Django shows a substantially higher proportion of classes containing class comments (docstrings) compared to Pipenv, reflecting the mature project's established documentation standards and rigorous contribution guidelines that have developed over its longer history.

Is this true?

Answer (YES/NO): NO